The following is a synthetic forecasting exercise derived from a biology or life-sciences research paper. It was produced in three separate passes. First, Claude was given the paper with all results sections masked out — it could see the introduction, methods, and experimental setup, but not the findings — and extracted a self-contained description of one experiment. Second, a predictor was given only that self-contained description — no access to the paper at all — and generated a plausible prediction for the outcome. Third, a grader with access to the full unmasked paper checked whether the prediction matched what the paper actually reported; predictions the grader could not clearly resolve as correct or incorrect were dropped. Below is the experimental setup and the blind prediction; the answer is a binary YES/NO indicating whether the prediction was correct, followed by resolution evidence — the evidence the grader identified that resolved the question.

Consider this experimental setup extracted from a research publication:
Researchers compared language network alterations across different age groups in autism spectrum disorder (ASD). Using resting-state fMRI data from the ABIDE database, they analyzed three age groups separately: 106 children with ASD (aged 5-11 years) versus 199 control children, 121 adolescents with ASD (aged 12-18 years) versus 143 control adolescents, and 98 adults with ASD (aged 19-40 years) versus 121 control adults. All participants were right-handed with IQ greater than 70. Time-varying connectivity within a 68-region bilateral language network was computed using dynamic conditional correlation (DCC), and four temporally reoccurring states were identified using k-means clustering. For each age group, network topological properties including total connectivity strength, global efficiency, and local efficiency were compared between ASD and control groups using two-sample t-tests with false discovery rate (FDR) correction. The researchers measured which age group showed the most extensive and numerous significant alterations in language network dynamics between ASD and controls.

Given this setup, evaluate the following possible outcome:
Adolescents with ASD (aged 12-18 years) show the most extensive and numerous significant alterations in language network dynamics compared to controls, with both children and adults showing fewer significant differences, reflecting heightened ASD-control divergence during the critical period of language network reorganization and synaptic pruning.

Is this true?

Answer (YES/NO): NO